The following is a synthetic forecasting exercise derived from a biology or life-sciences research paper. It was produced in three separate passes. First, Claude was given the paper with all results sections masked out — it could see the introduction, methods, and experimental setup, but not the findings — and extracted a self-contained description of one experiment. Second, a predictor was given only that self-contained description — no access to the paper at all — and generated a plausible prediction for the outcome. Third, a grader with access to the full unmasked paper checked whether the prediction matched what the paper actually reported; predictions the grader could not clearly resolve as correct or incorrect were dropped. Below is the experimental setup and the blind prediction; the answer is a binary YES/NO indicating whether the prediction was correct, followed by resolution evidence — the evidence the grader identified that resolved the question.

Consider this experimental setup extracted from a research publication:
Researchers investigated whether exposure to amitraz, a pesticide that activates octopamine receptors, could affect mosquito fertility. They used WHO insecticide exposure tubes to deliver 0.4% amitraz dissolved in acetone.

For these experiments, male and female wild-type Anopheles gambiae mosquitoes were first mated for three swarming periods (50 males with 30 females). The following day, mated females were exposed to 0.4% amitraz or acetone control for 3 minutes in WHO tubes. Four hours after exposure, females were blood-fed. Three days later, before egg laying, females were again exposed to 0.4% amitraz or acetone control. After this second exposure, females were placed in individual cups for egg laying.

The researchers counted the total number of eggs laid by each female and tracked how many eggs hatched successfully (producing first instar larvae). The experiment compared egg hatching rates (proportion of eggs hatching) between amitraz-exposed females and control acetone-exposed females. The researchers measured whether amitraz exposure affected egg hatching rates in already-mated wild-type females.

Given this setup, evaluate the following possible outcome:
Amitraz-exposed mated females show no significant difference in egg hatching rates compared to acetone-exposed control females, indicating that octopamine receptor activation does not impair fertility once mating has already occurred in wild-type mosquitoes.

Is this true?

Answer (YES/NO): YES